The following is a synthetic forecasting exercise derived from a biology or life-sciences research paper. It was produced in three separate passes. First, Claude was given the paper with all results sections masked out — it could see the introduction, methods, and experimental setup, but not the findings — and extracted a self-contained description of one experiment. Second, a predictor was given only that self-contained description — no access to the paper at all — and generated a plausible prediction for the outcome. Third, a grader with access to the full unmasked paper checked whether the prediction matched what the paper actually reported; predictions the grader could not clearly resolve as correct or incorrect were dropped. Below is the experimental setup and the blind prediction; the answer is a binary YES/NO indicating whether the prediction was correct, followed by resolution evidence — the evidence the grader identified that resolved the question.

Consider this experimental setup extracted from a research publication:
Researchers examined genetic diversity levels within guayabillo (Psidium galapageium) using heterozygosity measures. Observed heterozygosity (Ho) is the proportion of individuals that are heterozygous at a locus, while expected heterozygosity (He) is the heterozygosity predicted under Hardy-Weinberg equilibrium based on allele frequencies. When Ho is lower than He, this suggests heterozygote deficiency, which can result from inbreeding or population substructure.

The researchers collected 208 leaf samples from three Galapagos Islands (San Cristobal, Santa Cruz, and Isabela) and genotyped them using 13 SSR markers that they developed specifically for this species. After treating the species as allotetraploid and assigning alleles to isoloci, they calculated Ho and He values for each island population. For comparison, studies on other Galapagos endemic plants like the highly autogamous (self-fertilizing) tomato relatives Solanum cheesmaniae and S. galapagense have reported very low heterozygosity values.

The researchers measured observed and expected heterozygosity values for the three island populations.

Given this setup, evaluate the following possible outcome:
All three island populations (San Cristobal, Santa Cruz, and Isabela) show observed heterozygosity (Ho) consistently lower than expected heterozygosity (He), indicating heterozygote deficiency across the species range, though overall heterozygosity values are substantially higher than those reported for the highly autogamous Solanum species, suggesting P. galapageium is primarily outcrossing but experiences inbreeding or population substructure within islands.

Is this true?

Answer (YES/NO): YES